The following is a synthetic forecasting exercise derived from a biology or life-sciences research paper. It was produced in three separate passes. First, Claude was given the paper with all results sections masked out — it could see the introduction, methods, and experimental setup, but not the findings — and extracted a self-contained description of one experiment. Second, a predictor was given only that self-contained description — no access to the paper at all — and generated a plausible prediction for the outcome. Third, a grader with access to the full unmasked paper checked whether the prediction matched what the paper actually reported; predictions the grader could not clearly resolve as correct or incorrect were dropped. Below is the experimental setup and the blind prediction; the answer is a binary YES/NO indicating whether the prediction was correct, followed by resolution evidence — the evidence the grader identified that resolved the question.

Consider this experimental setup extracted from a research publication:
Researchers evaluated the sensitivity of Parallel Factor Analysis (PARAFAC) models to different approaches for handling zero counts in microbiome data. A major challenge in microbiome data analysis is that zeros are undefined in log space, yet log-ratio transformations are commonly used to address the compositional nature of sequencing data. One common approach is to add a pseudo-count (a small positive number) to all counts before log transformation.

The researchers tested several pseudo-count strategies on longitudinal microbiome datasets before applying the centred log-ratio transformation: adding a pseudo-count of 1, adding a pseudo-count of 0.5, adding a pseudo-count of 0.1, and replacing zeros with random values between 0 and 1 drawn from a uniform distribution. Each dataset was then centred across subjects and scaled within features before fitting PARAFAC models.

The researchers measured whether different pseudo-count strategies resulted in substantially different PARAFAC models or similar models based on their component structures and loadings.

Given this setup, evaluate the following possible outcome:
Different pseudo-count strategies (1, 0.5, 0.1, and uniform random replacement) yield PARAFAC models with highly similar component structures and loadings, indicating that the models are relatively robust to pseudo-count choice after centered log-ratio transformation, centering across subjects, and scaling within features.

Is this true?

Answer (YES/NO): YES